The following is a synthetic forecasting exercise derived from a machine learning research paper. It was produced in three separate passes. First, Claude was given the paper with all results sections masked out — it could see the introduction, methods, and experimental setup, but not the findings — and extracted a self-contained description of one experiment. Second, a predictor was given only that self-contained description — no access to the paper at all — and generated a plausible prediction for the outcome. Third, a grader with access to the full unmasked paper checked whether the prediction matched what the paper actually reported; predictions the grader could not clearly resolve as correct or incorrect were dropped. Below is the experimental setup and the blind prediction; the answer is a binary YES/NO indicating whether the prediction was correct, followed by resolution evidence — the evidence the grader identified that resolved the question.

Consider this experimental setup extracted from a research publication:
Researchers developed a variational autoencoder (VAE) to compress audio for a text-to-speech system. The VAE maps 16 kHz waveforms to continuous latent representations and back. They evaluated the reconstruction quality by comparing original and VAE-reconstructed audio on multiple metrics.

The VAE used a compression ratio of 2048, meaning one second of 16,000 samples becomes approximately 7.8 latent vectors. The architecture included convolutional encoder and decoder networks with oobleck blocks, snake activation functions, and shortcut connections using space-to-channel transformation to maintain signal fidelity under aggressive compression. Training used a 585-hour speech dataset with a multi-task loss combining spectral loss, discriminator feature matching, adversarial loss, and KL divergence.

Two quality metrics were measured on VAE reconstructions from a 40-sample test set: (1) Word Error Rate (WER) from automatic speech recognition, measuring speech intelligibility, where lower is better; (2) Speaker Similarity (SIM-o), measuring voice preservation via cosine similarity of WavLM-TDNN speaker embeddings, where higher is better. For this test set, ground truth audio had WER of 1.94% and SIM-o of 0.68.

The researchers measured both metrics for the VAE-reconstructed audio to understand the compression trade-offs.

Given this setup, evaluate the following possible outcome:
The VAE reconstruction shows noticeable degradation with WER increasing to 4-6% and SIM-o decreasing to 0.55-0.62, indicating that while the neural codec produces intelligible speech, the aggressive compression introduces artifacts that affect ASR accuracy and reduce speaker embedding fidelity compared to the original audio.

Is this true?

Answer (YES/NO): NO